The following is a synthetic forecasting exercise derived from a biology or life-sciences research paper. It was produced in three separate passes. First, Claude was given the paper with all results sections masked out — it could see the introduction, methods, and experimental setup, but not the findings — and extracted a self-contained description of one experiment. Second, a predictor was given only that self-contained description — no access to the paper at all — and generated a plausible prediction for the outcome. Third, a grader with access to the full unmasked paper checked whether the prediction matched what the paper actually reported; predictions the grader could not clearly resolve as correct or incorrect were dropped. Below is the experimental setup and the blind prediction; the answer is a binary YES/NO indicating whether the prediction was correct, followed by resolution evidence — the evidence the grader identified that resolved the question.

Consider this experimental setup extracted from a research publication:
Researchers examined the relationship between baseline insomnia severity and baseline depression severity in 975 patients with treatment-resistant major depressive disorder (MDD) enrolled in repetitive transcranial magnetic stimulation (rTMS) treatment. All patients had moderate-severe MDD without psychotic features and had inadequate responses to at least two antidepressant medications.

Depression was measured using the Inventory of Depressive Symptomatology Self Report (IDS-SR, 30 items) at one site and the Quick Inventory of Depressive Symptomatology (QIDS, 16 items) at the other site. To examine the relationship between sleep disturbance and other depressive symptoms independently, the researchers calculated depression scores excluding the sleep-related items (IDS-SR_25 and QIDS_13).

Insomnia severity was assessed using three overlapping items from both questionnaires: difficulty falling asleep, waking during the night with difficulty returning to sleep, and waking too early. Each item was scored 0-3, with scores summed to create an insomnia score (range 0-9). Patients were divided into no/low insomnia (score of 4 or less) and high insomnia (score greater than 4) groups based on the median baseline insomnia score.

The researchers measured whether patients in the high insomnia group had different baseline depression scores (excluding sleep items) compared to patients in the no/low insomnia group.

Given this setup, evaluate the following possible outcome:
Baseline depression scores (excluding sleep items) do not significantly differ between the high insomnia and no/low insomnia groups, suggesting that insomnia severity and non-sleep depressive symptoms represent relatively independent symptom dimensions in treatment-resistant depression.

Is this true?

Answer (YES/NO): NO